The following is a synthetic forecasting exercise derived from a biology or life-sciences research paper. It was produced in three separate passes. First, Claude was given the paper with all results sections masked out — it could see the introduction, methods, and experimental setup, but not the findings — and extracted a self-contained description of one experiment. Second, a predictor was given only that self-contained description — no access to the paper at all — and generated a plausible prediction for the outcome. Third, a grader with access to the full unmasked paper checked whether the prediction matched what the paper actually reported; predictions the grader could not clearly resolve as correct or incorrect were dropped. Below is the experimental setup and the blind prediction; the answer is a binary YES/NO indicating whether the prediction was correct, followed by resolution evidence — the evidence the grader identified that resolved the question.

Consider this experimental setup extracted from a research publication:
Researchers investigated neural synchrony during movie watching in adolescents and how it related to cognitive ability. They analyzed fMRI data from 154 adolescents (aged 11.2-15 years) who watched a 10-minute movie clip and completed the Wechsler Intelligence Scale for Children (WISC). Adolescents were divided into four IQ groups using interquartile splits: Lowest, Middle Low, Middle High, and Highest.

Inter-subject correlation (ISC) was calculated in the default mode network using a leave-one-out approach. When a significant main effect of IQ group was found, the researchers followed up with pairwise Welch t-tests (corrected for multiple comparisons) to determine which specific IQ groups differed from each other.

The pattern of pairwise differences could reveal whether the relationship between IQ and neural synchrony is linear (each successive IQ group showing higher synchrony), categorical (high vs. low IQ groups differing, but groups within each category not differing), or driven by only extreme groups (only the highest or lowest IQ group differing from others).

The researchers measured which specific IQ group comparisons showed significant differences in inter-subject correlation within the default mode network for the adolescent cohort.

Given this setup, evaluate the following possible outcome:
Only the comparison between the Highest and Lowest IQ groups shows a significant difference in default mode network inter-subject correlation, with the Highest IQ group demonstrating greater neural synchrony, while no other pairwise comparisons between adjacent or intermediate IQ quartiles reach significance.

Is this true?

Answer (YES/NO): NO